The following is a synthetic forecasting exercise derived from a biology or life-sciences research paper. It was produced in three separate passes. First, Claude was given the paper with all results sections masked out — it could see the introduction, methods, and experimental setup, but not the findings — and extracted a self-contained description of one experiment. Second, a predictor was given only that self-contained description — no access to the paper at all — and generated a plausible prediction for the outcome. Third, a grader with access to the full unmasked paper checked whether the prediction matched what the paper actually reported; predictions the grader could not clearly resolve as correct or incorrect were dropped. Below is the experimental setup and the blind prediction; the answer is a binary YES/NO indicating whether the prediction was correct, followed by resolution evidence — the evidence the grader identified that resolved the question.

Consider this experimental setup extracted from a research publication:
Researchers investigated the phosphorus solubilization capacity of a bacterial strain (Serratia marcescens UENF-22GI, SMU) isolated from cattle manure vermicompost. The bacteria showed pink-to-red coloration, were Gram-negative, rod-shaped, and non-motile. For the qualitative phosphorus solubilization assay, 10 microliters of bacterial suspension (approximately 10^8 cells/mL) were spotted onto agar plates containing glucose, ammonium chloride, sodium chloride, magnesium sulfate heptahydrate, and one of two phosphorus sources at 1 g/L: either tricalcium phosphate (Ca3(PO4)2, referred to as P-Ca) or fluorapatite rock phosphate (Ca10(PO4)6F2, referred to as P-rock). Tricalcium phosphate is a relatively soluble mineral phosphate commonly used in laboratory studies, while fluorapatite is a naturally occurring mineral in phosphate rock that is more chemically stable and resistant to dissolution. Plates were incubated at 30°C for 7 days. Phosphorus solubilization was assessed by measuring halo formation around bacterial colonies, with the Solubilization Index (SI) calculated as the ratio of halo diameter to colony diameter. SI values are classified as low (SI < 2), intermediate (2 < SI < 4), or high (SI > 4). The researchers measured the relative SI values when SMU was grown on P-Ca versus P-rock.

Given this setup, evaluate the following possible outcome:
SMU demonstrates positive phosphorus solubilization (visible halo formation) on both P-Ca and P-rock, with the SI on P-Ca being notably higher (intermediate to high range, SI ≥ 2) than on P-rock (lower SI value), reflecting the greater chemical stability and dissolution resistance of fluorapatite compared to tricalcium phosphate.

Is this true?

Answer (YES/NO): NO